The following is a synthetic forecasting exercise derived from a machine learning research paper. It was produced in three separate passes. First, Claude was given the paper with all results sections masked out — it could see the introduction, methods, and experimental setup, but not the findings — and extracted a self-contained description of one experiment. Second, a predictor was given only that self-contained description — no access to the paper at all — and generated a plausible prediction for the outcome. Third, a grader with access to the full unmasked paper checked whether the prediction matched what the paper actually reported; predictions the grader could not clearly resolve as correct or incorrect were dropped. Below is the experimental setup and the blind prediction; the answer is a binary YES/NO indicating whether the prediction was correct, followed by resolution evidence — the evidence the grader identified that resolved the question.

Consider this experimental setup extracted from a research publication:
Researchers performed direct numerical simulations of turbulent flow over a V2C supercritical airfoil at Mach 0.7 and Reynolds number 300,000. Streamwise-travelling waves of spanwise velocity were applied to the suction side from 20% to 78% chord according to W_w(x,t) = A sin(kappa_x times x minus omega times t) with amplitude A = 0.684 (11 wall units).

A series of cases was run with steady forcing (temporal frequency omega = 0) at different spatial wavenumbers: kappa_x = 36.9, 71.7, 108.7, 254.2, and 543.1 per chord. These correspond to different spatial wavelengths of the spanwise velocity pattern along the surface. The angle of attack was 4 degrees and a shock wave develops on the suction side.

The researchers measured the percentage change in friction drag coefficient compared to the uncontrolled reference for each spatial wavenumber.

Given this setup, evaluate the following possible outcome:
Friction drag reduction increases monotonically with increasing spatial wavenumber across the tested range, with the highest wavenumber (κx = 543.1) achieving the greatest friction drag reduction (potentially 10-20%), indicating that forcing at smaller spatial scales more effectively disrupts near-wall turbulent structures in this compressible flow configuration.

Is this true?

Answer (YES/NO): NO